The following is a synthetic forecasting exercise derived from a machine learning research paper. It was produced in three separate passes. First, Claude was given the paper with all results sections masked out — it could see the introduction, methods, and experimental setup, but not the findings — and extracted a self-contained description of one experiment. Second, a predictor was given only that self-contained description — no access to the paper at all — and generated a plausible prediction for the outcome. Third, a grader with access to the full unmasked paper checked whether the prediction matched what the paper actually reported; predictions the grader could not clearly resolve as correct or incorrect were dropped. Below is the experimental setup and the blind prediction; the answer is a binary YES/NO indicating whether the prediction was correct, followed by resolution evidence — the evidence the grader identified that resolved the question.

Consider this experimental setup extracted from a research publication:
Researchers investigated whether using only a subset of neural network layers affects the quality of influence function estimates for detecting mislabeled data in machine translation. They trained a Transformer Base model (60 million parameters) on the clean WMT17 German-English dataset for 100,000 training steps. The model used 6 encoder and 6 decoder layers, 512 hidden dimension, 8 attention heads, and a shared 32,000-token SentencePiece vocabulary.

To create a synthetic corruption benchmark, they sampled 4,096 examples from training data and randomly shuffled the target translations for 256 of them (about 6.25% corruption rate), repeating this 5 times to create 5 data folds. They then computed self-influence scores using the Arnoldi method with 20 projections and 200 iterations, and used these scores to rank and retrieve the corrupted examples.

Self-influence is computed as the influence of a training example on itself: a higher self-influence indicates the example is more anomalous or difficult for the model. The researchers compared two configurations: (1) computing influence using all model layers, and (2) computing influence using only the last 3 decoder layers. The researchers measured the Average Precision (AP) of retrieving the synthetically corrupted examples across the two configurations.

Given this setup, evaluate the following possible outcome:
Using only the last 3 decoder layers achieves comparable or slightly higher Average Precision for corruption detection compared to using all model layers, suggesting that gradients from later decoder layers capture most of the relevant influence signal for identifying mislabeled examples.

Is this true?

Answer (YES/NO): NO